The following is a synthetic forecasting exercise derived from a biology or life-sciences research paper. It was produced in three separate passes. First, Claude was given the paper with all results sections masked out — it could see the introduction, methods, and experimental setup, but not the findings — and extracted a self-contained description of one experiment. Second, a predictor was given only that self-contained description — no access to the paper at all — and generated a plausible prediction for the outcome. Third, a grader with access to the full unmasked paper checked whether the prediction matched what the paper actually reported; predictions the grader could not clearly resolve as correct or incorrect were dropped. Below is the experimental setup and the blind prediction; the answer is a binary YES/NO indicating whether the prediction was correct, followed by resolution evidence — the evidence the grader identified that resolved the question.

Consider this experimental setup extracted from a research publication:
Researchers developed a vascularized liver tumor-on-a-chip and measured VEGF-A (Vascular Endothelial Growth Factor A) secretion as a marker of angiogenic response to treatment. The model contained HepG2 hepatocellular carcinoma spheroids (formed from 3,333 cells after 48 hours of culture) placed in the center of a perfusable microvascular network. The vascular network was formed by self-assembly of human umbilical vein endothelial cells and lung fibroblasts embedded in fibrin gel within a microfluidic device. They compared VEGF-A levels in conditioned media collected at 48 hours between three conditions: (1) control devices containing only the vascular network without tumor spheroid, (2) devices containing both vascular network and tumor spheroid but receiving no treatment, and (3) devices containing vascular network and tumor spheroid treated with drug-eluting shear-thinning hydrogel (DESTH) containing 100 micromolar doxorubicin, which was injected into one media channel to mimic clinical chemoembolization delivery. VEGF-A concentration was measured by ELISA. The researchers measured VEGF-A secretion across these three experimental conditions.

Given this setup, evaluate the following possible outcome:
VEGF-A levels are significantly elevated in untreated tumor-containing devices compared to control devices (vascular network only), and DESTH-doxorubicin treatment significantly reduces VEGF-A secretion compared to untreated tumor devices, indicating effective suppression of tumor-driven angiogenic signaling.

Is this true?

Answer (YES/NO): NO